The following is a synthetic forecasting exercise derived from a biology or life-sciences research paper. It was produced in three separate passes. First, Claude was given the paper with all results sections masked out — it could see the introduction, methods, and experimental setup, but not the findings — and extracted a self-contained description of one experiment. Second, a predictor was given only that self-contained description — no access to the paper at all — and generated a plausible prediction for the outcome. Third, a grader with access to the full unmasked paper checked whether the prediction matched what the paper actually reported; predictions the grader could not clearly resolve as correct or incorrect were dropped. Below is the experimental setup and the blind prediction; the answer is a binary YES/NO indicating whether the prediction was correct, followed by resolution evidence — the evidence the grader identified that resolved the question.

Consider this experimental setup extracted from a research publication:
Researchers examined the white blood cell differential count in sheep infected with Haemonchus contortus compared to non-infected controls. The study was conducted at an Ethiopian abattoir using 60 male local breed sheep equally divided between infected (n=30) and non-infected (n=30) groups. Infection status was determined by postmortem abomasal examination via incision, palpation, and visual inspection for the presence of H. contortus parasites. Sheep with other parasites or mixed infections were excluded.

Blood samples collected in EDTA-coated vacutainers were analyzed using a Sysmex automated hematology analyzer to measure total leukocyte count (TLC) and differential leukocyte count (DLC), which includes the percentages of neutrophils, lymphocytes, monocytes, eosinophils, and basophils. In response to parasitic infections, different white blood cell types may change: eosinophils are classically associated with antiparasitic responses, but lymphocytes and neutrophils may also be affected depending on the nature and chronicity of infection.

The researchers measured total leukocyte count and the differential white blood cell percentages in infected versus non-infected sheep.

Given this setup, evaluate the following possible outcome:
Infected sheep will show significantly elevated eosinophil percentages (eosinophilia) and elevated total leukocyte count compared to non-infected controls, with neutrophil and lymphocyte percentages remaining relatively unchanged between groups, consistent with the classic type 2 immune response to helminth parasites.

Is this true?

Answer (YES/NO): NO